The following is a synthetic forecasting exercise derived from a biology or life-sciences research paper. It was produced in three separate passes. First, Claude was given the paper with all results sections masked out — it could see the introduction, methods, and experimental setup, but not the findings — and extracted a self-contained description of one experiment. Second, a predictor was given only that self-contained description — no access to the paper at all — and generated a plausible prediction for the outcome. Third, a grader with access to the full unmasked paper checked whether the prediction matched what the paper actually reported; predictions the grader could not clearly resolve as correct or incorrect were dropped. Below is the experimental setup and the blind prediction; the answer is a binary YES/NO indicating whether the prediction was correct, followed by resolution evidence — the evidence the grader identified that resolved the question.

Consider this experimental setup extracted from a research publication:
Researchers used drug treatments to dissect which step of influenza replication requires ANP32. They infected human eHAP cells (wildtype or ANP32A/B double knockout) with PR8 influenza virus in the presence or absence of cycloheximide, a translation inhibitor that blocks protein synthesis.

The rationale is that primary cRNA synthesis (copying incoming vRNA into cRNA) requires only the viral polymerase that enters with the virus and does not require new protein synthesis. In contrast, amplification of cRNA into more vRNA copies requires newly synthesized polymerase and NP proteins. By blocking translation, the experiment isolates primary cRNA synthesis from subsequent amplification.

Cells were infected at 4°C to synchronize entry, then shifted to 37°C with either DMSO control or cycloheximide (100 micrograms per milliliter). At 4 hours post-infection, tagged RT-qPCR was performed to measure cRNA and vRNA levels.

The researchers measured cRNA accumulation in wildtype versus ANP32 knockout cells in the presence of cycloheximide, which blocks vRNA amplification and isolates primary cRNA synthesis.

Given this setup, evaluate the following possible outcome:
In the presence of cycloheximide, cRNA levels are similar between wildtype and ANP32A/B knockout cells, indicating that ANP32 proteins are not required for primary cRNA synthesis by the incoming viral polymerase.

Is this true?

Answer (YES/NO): NO